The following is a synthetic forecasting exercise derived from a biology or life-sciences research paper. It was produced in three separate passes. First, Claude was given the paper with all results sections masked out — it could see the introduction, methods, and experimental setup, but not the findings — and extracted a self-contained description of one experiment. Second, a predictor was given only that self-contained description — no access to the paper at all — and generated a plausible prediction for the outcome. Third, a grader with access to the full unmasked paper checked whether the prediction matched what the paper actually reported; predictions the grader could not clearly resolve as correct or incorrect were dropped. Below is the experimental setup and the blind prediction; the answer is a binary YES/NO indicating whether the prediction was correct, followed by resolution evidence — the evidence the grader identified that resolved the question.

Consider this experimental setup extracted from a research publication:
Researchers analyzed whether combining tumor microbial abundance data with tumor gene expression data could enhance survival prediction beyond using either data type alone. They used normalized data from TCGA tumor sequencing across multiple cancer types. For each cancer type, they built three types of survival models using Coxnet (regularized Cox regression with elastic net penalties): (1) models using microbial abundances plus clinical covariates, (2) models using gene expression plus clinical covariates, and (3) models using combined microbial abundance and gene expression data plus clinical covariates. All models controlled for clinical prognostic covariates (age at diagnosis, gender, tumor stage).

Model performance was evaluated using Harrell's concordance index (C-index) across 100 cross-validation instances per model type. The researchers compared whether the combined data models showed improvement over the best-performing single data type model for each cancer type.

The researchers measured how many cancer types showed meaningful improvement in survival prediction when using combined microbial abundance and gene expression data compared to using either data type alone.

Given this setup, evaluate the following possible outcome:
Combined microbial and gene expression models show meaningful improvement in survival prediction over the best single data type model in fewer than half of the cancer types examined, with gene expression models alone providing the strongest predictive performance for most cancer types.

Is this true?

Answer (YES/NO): YES